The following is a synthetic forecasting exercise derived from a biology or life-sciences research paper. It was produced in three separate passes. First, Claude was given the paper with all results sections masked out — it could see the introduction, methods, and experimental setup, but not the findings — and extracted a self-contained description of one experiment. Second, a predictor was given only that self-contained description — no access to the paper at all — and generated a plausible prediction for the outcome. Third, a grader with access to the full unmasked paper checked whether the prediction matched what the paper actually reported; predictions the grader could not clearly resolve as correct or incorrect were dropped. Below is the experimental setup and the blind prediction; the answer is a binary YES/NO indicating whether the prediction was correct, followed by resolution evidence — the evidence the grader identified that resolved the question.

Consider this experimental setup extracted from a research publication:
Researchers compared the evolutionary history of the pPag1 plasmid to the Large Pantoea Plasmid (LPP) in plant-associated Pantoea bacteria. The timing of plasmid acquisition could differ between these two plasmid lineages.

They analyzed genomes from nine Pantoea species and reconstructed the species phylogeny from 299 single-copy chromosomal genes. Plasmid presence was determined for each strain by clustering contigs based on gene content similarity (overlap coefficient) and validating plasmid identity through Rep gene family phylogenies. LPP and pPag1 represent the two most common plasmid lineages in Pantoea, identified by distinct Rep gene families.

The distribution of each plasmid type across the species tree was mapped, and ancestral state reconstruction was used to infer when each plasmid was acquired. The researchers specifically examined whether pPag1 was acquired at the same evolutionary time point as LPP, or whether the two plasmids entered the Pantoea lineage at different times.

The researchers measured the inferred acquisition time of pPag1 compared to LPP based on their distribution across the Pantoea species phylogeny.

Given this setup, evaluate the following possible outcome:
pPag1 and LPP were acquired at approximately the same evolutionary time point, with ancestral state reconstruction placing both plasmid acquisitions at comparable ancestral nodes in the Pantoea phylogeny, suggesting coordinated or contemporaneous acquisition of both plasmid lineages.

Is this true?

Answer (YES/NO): NO